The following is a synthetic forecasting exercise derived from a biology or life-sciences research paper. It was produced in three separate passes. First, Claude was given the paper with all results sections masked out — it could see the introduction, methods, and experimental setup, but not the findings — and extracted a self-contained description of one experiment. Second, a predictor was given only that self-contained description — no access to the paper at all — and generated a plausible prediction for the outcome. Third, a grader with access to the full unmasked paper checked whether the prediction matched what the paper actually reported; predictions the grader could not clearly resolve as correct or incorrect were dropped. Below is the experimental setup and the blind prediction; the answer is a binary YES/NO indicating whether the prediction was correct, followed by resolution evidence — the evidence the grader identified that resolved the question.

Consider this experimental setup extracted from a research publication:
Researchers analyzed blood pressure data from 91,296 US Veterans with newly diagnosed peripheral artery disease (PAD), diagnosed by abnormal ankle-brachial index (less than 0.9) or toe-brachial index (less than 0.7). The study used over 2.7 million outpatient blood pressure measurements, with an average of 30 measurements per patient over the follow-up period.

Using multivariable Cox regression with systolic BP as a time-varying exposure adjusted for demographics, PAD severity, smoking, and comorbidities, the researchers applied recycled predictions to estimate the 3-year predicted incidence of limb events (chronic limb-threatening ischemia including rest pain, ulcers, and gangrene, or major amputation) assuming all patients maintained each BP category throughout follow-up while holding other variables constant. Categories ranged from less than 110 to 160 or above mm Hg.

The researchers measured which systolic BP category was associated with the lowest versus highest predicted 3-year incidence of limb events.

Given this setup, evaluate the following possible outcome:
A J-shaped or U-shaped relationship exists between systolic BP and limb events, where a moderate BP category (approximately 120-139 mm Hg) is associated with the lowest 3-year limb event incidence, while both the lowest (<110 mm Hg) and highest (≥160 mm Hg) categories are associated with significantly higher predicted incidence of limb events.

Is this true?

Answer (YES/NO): YES